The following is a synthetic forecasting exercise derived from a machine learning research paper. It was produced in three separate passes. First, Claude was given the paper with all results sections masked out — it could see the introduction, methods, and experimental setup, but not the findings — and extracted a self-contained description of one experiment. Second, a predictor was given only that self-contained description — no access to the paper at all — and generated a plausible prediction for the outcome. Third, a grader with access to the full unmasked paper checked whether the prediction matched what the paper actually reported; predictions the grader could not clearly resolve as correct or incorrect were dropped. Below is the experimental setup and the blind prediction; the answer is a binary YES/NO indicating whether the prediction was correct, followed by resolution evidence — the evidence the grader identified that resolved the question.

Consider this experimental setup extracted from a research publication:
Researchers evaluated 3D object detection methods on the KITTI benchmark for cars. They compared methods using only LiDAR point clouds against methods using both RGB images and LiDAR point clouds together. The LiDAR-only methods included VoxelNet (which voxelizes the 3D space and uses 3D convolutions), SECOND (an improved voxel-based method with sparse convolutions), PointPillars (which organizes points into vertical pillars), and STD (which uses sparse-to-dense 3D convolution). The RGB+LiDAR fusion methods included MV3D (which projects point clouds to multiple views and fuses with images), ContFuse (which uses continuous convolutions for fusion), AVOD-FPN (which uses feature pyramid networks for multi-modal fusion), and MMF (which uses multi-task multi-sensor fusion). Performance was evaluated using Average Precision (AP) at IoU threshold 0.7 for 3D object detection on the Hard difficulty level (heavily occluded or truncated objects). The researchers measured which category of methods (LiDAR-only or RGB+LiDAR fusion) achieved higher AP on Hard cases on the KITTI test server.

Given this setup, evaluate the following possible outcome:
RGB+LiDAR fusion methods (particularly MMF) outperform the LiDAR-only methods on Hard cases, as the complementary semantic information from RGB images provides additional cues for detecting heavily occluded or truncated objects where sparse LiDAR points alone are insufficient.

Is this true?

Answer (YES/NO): NO